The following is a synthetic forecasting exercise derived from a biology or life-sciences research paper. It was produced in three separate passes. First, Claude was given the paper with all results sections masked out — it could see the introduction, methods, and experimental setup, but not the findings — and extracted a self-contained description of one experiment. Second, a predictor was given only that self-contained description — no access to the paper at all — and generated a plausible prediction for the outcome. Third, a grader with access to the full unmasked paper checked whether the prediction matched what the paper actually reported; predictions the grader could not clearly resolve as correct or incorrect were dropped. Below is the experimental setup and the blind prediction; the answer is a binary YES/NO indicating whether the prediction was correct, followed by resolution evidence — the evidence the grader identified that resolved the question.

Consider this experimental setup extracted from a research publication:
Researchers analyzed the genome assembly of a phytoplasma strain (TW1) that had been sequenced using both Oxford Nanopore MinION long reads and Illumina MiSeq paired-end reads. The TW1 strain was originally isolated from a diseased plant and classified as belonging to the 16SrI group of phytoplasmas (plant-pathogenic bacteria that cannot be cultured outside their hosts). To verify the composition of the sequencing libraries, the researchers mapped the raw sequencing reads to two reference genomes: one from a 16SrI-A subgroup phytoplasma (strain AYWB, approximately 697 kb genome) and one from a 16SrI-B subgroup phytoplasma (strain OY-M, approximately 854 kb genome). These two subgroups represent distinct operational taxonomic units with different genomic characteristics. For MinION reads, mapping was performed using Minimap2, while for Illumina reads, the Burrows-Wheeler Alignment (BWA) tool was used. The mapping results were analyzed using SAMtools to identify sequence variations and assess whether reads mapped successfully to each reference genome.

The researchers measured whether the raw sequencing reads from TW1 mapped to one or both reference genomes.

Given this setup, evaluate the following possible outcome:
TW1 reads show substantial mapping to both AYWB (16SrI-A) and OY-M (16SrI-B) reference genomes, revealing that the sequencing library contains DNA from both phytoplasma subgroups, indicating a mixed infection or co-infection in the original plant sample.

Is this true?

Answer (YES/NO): YES